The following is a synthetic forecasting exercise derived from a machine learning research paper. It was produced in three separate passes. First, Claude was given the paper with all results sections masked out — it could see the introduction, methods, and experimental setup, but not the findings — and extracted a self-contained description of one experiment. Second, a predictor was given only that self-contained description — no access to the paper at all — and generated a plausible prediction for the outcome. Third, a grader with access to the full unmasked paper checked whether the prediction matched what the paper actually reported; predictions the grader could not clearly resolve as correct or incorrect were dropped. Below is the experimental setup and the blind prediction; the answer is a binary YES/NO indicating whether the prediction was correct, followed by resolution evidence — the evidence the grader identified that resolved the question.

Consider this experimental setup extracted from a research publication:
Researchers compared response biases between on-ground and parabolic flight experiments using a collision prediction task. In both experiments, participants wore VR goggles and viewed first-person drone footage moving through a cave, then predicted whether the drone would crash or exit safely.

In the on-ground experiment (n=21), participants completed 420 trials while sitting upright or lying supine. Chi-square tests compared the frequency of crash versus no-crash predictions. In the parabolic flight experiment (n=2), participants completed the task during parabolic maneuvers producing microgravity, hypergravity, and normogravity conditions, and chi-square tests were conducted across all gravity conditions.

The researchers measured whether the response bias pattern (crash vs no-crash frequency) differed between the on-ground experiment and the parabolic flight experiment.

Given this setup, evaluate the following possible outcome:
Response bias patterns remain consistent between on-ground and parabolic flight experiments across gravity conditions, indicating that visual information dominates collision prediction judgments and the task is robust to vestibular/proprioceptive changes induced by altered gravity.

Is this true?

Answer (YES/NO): NO